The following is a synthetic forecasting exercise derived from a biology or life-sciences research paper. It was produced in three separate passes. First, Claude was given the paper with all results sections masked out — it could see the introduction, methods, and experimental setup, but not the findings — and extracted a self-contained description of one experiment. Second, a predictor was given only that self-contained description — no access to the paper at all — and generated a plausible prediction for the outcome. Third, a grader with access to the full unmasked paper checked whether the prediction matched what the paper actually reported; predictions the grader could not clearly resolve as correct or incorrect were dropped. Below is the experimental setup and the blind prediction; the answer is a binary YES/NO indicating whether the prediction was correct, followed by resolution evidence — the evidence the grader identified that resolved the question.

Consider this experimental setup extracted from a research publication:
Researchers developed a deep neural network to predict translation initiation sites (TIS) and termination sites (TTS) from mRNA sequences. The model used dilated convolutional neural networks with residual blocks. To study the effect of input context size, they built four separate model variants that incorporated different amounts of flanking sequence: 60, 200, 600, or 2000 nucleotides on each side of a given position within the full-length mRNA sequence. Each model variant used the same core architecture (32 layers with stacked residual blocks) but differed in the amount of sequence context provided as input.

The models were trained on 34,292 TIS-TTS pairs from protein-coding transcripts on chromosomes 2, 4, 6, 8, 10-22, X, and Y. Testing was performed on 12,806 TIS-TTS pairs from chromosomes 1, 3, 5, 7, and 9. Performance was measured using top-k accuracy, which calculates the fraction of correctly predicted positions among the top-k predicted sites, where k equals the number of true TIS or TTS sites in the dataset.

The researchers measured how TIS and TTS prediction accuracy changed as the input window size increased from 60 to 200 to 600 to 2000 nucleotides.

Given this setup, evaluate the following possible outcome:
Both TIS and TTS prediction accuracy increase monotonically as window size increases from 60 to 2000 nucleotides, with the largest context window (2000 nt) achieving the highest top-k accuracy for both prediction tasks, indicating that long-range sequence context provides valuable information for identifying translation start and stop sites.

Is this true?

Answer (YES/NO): YES